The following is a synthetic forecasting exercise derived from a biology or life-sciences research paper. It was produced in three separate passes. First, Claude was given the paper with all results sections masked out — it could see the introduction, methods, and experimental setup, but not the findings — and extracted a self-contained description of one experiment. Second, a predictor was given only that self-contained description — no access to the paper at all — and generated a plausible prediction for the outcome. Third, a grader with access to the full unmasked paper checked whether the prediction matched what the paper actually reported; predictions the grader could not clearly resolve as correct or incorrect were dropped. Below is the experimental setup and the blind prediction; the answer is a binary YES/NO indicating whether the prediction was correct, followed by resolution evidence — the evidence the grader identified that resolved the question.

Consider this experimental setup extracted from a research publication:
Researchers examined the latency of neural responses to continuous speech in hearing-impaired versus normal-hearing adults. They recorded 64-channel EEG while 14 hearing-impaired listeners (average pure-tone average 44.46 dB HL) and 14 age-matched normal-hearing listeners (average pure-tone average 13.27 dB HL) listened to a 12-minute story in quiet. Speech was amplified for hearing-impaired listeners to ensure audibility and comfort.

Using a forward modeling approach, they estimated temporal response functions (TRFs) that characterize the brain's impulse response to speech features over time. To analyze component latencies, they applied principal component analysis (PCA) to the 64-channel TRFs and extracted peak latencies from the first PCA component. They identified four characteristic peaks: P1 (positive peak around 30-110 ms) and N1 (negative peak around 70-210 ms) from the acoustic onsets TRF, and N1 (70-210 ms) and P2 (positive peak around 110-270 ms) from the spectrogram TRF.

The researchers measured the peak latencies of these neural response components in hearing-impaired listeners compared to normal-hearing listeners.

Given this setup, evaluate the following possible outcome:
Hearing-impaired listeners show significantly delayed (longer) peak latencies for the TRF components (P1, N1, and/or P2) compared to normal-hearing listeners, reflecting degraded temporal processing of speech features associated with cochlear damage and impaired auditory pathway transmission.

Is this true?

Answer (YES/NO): YES